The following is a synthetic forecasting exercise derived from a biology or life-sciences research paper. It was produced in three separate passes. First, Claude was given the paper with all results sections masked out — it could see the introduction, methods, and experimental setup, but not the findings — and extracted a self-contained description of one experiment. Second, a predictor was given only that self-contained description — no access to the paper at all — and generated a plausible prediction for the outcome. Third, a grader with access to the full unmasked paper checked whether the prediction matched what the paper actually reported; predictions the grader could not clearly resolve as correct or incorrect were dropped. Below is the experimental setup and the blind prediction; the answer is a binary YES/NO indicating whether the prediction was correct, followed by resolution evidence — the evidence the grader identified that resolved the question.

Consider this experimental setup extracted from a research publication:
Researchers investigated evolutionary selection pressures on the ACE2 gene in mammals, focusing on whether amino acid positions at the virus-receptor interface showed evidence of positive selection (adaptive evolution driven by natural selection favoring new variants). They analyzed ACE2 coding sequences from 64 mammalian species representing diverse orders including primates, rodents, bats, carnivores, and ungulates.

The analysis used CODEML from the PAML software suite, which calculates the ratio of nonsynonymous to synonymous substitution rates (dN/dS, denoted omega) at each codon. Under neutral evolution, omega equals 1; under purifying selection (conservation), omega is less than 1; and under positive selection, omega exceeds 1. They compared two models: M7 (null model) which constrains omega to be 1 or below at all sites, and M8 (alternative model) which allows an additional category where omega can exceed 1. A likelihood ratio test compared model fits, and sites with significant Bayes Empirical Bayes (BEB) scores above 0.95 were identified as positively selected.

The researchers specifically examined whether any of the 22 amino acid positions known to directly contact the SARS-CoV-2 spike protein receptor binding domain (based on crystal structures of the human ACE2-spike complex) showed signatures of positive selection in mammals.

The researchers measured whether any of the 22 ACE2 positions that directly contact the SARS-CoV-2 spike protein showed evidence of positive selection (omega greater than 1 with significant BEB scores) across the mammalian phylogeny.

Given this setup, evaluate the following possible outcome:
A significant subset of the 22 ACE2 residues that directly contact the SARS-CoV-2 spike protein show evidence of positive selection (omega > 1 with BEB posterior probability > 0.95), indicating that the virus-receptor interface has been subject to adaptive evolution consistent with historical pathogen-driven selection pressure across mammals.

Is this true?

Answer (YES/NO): NO